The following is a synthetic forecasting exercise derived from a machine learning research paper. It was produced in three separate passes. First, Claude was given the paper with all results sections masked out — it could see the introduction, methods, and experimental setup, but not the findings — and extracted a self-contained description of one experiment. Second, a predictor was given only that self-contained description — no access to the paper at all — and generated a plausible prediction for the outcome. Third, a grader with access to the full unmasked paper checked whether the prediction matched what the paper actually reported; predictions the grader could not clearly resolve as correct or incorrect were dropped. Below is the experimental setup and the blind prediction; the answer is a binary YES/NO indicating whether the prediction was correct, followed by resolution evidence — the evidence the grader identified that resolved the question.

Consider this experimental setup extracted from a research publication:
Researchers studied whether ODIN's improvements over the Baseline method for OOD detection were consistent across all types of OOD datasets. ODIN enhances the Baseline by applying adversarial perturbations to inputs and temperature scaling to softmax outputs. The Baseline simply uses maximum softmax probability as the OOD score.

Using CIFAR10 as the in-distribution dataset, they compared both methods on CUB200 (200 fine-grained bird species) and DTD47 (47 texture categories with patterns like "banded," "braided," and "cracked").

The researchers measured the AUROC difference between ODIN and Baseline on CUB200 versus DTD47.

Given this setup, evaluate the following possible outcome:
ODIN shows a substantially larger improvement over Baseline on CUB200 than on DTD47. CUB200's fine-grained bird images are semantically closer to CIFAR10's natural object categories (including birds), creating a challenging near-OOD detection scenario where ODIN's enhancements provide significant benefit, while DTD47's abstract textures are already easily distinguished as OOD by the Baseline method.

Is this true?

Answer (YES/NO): NO